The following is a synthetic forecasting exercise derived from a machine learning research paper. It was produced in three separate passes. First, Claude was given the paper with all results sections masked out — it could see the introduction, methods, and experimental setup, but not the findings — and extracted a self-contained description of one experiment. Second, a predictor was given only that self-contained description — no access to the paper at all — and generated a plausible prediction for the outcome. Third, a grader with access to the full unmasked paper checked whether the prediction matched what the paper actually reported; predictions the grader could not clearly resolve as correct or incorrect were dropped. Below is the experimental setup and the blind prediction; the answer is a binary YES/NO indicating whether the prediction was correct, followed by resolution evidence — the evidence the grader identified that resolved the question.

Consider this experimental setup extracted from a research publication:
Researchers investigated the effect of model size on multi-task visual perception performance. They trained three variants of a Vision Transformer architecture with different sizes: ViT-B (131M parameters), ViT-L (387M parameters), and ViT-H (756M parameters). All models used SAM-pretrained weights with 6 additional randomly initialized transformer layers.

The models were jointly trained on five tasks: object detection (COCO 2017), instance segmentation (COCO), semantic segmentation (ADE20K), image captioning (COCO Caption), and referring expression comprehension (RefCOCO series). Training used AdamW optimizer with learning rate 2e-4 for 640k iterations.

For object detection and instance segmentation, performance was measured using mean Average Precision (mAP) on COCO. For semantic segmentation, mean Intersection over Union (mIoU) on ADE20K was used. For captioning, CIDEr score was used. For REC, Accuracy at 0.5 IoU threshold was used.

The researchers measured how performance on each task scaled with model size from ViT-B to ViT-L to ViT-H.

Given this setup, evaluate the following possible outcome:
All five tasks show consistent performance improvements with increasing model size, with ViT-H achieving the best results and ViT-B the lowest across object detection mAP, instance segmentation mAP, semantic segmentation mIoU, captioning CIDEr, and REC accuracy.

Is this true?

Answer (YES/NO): YES